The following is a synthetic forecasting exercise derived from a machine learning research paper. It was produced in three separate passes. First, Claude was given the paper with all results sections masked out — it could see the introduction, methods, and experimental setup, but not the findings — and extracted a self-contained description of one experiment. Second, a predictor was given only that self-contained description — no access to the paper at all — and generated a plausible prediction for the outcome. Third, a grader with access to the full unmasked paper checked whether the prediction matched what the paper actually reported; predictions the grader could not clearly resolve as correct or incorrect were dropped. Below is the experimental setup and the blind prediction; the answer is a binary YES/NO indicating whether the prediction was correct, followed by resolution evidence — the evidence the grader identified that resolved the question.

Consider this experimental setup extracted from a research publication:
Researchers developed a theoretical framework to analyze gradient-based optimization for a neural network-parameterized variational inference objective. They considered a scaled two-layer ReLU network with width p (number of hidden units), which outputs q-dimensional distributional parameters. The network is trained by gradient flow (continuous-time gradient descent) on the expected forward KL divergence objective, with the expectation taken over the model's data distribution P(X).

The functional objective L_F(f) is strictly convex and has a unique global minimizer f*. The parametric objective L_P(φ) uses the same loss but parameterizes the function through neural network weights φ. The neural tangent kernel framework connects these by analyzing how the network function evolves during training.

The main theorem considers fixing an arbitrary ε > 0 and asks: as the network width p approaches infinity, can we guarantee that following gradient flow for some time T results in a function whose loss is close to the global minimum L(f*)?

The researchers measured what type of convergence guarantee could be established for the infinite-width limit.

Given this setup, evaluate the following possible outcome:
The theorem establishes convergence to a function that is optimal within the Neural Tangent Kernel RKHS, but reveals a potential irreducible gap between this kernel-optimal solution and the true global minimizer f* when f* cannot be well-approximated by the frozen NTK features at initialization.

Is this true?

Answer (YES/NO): NO